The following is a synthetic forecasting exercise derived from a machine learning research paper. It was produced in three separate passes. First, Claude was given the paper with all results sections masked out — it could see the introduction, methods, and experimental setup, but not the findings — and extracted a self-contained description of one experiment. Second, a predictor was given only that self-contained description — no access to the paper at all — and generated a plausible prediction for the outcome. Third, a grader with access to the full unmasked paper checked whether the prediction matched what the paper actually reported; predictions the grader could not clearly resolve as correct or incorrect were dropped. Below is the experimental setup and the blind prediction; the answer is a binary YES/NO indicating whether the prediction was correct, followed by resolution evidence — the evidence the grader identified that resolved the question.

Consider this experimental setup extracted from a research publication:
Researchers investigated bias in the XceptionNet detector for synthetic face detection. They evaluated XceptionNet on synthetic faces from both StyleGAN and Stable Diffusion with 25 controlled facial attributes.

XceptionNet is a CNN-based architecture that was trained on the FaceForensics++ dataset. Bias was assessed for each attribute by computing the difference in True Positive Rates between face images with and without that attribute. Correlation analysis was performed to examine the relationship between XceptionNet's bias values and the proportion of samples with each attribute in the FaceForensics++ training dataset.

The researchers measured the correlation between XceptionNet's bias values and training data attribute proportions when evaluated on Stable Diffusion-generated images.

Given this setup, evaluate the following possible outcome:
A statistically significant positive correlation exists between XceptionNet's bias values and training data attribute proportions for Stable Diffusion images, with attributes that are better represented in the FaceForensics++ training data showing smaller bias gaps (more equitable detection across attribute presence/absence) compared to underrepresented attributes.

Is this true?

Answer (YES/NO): NO